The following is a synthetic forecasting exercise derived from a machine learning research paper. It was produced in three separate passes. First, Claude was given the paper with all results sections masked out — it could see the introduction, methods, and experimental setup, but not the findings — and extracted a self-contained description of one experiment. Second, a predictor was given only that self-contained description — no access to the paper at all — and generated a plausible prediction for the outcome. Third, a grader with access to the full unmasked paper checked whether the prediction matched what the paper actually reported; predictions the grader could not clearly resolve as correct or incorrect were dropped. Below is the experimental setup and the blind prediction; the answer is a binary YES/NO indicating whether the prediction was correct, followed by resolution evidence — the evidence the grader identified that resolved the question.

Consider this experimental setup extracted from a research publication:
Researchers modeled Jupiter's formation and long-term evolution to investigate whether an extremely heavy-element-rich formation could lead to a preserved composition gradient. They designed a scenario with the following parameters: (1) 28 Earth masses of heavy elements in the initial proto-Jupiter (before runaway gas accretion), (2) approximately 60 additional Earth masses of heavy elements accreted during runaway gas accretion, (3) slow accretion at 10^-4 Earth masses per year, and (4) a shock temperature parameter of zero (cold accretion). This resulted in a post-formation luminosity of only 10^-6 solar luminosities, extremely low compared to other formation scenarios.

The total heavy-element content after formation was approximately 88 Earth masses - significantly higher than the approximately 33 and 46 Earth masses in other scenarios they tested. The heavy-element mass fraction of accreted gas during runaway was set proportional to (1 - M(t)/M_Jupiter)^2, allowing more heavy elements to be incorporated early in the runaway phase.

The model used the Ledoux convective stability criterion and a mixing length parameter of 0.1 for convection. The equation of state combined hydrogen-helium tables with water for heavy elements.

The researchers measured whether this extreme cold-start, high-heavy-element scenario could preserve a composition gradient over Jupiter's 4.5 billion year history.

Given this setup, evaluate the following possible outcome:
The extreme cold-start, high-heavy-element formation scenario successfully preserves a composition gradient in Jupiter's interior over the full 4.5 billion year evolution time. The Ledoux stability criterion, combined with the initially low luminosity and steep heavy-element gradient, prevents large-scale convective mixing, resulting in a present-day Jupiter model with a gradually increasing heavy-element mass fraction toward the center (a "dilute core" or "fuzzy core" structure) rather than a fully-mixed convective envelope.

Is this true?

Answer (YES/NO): NO